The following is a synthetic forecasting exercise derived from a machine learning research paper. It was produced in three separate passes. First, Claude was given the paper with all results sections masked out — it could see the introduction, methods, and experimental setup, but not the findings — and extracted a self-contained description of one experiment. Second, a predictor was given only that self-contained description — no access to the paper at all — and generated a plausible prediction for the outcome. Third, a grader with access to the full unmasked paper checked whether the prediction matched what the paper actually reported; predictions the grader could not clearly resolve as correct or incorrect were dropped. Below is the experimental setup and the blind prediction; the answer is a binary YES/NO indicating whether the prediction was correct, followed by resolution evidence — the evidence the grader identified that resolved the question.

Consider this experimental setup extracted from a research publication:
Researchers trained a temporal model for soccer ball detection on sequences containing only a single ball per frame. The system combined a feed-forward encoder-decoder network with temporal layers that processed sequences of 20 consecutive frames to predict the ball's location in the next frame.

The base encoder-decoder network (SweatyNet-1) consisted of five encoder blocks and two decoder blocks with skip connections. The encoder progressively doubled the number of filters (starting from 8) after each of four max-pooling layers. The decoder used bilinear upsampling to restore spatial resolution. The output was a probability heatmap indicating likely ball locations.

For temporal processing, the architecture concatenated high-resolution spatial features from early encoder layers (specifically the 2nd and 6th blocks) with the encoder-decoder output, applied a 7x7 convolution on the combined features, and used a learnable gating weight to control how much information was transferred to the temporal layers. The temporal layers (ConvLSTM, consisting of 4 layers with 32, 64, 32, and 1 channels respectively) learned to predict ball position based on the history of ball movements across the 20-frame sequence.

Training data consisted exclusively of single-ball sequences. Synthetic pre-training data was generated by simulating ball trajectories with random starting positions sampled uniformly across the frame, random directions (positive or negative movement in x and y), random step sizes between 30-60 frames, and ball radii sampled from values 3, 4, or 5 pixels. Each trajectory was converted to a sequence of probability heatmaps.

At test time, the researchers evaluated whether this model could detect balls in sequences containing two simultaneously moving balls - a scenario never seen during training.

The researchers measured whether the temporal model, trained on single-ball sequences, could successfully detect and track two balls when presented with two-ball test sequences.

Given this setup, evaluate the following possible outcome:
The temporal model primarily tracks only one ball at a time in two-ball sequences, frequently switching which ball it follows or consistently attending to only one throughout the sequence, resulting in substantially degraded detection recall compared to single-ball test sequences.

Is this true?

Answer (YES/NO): NO